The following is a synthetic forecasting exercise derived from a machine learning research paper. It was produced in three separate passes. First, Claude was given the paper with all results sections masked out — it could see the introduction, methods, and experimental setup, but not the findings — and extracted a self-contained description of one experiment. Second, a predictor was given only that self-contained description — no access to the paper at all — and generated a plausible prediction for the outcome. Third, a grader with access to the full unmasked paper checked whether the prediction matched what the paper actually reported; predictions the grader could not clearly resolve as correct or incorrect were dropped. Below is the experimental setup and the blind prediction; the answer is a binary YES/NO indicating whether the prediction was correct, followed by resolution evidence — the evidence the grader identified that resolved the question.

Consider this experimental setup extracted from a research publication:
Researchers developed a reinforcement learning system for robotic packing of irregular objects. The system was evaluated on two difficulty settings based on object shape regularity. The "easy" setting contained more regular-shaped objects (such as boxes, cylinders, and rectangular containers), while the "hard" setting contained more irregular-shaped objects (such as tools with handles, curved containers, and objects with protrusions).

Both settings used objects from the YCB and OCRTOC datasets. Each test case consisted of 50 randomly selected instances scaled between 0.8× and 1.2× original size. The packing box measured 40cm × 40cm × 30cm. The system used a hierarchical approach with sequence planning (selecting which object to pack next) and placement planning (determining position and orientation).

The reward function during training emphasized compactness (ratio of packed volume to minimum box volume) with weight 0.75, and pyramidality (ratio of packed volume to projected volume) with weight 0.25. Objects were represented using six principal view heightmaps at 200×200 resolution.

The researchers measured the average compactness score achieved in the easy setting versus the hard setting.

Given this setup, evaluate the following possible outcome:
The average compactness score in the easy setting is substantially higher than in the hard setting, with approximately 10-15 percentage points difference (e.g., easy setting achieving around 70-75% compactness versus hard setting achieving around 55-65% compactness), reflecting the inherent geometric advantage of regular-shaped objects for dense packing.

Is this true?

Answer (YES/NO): NO